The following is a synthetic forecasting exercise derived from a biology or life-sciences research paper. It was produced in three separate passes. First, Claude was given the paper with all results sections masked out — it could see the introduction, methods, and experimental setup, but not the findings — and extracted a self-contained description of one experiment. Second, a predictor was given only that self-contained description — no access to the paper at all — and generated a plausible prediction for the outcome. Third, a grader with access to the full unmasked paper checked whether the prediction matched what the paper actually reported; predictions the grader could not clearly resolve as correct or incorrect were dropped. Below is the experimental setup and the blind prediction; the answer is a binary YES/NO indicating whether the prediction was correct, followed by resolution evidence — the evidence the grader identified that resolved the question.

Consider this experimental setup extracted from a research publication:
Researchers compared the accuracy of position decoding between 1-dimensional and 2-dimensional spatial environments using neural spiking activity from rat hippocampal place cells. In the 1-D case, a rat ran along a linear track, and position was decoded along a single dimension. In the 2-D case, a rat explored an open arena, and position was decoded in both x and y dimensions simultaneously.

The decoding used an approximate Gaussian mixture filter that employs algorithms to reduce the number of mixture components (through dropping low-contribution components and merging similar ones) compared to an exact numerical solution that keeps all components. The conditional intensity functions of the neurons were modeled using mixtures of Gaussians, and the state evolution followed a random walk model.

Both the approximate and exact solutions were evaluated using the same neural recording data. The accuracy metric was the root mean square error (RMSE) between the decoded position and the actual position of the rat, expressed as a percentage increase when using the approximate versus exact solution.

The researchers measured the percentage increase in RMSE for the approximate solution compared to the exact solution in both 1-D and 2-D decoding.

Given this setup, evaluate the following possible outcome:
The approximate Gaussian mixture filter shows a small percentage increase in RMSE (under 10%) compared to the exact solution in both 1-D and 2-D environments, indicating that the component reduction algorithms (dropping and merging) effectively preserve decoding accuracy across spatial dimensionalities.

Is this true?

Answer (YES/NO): YES